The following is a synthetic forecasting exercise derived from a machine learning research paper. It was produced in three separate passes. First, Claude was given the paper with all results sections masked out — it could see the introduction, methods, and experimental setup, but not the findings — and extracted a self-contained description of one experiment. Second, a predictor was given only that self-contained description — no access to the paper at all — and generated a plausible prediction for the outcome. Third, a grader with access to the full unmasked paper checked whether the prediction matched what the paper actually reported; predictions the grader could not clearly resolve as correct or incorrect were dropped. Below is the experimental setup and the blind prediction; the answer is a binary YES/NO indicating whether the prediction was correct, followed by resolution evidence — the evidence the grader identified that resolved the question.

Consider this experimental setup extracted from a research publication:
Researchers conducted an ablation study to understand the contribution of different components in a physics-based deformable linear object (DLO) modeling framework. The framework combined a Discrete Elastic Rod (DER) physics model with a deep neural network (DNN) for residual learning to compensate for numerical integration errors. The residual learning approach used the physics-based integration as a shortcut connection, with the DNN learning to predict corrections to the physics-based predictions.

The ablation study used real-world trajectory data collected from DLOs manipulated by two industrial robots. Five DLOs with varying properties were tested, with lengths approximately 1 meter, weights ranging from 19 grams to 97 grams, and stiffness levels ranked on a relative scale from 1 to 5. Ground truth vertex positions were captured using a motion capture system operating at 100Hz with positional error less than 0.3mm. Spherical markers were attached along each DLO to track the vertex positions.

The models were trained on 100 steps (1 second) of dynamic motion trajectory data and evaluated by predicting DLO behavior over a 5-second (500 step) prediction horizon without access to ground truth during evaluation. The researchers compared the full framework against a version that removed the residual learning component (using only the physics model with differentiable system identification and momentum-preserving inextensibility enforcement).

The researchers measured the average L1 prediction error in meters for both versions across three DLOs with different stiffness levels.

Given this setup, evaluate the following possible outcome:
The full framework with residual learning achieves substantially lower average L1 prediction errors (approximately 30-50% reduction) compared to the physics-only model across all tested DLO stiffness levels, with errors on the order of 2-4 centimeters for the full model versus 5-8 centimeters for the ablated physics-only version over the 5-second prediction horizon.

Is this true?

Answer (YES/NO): NO